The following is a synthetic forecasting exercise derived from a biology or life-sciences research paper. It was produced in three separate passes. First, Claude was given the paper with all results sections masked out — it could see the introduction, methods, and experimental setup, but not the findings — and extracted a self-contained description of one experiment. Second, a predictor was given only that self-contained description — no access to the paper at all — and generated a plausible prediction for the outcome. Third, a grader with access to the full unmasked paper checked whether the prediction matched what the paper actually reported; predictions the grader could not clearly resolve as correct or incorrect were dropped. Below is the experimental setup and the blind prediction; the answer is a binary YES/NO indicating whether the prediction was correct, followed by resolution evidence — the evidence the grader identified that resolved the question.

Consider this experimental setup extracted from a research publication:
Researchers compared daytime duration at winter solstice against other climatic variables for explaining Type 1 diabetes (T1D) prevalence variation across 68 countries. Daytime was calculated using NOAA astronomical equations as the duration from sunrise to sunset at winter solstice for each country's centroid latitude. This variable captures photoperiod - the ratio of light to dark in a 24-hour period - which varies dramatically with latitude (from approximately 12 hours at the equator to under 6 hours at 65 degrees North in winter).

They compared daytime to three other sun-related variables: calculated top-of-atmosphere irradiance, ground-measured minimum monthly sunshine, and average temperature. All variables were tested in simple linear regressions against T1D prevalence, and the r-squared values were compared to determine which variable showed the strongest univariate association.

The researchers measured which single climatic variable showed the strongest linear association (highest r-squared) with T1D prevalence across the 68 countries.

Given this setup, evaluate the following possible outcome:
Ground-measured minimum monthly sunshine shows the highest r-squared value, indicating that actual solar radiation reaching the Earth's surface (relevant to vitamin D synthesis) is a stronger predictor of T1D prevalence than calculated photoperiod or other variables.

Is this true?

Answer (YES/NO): NO